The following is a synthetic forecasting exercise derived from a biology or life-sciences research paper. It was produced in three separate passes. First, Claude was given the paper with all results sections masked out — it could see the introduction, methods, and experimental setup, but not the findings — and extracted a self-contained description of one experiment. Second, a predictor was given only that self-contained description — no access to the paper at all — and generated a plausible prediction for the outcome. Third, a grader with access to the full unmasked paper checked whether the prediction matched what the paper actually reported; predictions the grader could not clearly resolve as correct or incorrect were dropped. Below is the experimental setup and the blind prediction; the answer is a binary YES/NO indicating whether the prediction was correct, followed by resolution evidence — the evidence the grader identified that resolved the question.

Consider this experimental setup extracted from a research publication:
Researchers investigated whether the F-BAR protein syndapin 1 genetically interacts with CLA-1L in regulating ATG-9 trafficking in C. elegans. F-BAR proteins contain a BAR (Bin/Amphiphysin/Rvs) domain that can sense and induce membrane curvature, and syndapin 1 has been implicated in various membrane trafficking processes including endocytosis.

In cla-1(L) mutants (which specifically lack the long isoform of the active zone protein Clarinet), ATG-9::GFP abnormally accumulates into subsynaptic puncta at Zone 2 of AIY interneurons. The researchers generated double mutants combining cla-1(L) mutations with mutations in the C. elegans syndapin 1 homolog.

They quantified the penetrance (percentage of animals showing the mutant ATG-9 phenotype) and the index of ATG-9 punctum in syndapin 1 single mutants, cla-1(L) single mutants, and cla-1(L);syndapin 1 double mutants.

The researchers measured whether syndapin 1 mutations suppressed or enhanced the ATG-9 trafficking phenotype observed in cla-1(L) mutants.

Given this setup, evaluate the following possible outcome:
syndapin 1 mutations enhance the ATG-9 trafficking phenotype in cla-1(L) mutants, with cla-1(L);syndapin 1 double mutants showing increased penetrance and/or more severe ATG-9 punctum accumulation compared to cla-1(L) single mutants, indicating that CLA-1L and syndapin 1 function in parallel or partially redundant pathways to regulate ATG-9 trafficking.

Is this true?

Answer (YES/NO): NO